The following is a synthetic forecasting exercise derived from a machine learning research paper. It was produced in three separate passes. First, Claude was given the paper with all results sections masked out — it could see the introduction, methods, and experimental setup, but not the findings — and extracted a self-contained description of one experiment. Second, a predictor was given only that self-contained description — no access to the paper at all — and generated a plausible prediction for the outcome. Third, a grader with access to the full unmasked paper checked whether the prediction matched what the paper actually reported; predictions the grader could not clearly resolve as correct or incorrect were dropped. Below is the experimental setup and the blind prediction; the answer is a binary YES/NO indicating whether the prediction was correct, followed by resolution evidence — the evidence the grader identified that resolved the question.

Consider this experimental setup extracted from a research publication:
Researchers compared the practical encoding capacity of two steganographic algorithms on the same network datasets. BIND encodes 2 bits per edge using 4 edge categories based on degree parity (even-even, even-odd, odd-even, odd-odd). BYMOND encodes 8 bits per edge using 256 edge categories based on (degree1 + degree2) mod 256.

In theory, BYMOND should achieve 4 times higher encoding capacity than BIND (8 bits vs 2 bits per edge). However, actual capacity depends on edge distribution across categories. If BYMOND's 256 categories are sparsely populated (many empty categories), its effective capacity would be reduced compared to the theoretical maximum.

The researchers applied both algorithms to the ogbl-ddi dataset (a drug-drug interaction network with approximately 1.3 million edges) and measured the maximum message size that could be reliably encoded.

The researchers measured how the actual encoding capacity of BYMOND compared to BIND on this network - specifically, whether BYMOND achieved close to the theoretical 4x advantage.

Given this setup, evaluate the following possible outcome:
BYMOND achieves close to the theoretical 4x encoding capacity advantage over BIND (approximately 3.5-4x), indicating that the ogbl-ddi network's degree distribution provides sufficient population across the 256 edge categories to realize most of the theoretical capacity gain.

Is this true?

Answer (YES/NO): YES